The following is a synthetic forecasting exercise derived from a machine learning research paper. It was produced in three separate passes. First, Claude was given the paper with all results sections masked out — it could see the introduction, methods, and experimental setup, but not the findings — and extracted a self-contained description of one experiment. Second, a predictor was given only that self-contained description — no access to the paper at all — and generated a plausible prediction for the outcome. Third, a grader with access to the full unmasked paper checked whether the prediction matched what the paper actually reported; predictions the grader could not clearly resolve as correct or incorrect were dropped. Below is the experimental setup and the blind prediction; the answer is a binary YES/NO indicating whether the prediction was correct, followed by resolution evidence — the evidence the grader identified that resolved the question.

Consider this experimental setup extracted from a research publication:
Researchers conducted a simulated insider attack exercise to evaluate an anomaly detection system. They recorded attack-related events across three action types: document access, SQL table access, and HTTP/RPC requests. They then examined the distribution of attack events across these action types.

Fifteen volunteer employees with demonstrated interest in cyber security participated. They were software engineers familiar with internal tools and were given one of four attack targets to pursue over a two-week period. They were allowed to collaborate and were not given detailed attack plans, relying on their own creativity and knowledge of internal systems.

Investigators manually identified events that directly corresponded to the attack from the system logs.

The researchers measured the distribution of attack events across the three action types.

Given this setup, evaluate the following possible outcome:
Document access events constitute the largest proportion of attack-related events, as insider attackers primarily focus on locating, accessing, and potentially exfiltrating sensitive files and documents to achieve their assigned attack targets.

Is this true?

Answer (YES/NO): NO